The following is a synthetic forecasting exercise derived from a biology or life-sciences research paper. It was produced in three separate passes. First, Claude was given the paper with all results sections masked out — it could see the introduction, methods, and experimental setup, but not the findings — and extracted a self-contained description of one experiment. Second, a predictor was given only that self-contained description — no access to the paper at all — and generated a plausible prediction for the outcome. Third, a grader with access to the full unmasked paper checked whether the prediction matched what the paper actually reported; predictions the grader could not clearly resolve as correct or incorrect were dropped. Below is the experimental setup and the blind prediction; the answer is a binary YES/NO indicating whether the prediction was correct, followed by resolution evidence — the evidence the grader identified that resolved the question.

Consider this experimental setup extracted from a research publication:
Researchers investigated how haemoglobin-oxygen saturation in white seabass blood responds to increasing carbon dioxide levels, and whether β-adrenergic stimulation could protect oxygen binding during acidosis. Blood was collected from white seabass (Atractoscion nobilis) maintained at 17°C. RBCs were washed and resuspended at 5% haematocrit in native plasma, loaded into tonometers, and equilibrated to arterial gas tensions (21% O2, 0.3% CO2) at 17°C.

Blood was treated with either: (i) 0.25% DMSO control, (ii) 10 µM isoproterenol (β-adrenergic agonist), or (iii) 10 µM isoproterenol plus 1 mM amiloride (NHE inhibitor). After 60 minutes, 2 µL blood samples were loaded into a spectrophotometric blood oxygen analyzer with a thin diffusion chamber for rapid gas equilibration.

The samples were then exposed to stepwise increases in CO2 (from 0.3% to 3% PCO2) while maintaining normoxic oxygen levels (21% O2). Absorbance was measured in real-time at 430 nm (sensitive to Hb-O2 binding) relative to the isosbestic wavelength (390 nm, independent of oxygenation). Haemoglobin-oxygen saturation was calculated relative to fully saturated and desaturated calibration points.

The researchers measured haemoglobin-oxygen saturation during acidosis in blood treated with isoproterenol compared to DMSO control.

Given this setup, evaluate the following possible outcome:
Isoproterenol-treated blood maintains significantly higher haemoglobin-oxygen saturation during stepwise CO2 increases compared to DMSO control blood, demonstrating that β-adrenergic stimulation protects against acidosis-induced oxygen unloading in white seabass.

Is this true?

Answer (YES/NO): YES